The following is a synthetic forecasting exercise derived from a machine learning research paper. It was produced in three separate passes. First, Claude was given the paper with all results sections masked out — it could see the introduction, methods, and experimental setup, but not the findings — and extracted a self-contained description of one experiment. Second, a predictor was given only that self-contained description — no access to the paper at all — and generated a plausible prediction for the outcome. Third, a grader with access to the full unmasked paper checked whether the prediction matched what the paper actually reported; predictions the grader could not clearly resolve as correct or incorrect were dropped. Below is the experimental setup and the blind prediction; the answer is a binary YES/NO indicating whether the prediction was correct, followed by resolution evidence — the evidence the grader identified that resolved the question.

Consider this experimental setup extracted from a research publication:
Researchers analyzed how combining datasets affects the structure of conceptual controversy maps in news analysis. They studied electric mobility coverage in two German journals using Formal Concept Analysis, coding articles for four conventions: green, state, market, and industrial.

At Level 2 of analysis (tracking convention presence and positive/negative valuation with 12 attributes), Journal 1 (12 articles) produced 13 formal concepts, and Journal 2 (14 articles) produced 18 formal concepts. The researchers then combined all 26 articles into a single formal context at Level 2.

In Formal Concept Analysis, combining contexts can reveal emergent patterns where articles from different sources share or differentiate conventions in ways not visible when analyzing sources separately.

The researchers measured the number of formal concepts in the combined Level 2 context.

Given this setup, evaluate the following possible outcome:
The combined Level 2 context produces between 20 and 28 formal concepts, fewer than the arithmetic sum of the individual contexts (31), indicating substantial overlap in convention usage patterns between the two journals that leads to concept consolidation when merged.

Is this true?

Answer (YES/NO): NO